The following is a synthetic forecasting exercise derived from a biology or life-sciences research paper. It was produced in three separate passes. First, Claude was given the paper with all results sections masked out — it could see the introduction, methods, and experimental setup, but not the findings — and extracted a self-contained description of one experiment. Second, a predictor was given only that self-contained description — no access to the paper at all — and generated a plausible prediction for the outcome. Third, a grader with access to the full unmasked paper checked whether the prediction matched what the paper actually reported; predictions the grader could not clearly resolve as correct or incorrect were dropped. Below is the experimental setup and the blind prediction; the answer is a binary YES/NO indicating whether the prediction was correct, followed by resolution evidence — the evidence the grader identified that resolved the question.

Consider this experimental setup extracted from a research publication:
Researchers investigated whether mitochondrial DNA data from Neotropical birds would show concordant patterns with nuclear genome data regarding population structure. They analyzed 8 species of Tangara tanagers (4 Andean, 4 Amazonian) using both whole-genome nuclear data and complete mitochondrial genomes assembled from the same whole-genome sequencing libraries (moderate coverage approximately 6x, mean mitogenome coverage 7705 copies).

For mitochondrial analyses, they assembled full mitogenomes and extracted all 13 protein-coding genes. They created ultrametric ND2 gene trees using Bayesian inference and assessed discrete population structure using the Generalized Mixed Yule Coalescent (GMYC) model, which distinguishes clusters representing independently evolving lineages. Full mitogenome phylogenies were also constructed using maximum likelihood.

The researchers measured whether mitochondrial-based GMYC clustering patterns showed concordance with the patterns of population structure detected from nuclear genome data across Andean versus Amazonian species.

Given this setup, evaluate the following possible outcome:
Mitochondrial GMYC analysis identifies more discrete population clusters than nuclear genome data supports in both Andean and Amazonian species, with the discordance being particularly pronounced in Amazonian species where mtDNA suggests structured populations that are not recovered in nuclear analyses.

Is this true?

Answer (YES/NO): NO